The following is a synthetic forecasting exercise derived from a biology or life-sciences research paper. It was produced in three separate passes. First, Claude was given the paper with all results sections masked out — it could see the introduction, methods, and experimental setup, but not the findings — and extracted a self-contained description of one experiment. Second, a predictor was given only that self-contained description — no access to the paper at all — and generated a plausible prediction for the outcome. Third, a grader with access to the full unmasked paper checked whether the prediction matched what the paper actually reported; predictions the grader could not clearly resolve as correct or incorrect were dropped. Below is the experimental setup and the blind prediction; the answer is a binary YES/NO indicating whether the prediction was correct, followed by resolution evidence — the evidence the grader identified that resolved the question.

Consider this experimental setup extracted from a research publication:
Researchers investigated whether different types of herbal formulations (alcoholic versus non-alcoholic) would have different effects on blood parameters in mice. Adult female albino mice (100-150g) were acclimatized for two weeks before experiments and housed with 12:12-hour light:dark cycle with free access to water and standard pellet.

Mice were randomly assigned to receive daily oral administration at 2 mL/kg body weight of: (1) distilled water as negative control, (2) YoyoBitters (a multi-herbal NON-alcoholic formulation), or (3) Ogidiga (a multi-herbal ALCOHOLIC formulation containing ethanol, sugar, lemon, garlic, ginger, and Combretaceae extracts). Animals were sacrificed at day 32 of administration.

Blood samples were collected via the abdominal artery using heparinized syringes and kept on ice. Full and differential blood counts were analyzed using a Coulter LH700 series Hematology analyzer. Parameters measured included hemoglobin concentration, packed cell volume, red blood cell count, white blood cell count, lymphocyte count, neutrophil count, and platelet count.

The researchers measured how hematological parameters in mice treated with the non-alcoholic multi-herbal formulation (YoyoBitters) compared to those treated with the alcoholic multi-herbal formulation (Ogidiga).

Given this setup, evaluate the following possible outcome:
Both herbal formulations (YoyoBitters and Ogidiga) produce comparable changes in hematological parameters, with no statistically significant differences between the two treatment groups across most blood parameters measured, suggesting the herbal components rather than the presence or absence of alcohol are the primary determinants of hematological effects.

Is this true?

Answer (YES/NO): NO